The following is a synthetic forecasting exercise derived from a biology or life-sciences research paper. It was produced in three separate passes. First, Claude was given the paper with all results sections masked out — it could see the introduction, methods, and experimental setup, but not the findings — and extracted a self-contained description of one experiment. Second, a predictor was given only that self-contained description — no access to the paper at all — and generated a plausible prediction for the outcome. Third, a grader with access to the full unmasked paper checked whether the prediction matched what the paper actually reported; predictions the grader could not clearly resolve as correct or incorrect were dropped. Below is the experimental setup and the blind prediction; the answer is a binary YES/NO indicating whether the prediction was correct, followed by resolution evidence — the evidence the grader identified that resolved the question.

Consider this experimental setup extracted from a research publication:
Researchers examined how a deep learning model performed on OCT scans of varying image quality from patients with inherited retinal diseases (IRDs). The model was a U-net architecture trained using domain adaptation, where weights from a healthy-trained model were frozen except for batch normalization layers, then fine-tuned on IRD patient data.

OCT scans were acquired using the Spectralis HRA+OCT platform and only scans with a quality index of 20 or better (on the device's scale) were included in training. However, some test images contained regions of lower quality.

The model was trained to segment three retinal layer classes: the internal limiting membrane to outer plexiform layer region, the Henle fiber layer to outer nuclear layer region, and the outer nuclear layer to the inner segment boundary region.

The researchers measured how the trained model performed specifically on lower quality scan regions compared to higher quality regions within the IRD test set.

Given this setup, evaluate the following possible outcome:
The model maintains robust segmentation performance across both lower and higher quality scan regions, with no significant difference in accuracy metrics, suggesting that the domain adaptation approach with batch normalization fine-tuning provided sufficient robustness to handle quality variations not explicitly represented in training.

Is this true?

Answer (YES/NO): NO